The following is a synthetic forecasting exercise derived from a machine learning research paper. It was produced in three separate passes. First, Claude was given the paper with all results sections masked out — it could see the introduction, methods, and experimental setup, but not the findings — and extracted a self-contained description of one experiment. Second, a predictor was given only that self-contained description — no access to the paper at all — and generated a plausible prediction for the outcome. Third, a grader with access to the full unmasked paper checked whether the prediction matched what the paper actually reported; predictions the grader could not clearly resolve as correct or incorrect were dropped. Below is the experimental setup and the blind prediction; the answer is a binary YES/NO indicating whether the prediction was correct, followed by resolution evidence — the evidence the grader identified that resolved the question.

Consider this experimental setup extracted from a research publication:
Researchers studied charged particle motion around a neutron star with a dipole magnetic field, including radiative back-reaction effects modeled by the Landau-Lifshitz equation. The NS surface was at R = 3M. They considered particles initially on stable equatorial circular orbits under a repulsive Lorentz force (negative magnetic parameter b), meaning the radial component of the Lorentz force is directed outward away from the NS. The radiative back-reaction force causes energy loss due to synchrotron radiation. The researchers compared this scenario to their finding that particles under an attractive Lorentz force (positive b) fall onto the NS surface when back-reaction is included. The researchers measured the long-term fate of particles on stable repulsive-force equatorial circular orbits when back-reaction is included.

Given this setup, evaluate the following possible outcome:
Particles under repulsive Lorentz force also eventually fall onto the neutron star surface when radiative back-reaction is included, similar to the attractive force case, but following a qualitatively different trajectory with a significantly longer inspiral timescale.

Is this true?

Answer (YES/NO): NO